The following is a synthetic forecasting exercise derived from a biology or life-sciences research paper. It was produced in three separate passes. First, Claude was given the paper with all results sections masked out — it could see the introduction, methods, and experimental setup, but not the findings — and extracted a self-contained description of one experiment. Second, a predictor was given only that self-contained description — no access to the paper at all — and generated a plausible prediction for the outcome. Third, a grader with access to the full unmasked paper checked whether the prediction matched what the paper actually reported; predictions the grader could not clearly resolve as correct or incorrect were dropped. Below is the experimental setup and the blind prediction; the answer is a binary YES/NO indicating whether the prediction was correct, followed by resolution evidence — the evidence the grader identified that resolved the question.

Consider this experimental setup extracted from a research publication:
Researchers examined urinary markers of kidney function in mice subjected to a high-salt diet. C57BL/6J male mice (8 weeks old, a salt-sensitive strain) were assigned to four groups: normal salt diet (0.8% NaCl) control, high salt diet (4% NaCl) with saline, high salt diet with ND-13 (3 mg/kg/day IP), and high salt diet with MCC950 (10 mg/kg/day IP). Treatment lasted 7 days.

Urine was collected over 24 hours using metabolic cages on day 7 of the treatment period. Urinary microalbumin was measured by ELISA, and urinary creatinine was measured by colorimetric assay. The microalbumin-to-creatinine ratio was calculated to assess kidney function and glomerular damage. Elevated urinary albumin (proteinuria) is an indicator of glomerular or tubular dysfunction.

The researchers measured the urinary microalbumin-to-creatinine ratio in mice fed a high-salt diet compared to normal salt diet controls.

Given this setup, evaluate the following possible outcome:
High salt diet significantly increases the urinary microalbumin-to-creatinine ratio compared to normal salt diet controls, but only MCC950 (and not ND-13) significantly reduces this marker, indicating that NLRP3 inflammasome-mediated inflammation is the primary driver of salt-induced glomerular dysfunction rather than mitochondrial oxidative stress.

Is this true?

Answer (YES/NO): NO